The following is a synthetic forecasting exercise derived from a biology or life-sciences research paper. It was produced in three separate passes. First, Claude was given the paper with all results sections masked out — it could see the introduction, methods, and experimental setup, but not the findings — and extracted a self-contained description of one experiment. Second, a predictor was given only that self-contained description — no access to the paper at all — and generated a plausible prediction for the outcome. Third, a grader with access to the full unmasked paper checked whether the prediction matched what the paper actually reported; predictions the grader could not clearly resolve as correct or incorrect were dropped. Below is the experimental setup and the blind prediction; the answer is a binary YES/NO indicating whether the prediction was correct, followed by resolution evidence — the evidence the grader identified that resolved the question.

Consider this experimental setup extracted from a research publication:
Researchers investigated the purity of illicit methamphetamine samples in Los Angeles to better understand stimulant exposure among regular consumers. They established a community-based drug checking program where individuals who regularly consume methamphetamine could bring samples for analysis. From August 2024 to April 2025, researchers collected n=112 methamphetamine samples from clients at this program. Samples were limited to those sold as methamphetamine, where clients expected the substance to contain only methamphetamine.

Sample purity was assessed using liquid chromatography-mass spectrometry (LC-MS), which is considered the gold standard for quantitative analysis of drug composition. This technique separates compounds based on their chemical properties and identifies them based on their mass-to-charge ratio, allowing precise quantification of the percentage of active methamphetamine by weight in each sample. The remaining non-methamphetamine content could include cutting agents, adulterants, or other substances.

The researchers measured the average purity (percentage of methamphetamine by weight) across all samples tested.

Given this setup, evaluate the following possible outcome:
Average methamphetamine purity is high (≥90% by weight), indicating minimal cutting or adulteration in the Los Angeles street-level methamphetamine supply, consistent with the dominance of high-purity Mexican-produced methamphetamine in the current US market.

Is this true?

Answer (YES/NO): NO